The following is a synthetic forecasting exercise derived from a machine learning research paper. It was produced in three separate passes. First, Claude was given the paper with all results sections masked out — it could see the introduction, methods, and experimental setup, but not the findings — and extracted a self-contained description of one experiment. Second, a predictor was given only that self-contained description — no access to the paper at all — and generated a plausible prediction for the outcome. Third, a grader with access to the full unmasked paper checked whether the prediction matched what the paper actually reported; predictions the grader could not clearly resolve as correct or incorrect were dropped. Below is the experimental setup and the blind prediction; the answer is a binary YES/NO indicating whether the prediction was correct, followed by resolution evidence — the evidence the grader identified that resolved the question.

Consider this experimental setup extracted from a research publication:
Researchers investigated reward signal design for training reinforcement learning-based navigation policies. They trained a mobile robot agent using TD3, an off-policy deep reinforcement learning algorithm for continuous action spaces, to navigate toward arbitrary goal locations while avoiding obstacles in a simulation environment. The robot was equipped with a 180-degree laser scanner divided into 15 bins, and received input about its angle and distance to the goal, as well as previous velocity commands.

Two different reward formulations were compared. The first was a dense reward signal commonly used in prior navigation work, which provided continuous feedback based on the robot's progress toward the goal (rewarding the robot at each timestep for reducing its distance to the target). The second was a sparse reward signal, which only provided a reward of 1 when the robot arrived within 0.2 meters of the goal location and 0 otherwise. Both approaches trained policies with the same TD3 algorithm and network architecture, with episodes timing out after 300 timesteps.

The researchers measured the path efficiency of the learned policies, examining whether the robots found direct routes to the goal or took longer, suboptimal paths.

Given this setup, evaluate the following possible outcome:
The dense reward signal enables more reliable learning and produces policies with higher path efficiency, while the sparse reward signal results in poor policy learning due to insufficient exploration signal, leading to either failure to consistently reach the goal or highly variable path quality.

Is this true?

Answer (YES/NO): NO